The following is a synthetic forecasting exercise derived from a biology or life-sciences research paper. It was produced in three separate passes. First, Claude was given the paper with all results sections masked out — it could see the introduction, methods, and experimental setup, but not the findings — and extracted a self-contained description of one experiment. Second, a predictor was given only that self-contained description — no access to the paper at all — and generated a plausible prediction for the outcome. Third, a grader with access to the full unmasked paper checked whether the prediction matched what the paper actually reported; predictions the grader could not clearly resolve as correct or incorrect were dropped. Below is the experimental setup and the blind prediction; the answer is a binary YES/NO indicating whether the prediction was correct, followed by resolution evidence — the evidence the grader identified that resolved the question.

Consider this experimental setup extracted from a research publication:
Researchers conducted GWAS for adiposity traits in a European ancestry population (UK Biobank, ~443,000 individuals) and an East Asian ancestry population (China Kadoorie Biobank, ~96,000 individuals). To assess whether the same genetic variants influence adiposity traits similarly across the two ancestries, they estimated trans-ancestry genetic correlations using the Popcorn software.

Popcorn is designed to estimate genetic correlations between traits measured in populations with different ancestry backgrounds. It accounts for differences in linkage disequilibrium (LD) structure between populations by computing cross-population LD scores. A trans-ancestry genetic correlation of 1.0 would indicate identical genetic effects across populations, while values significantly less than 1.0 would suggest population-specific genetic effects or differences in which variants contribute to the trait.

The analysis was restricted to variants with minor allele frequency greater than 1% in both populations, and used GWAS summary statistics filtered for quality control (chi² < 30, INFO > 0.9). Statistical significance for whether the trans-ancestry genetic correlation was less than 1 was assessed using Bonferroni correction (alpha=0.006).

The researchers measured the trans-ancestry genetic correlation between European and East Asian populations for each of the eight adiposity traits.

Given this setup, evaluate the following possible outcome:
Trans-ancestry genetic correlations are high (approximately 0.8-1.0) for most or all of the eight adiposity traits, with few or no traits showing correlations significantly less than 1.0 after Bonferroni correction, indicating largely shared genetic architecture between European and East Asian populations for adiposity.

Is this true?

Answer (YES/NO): NO